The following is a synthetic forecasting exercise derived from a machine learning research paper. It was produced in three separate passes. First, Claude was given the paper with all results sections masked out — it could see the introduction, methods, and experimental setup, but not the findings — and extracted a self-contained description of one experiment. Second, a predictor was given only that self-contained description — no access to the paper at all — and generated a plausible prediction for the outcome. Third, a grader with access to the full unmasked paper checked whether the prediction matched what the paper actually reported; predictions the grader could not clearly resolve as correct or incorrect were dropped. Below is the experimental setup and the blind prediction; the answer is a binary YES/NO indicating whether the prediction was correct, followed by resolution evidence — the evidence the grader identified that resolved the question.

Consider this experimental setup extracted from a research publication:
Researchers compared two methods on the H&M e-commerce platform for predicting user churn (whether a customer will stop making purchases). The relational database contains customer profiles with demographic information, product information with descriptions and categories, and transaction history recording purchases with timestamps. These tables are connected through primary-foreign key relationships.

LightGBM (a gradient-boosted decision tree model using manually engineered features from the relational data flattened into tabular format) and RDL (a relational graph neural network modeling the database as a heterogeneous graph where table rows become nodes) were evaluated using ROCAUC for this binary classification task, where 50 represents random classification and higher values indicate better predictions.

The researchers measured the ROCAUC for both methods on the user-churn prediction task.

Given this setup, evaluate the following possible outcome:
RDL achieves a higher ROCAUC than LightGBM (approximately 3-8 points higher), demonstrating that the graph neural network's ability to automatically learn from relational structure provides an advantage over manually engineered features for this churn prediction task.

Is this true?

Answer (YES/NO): NO